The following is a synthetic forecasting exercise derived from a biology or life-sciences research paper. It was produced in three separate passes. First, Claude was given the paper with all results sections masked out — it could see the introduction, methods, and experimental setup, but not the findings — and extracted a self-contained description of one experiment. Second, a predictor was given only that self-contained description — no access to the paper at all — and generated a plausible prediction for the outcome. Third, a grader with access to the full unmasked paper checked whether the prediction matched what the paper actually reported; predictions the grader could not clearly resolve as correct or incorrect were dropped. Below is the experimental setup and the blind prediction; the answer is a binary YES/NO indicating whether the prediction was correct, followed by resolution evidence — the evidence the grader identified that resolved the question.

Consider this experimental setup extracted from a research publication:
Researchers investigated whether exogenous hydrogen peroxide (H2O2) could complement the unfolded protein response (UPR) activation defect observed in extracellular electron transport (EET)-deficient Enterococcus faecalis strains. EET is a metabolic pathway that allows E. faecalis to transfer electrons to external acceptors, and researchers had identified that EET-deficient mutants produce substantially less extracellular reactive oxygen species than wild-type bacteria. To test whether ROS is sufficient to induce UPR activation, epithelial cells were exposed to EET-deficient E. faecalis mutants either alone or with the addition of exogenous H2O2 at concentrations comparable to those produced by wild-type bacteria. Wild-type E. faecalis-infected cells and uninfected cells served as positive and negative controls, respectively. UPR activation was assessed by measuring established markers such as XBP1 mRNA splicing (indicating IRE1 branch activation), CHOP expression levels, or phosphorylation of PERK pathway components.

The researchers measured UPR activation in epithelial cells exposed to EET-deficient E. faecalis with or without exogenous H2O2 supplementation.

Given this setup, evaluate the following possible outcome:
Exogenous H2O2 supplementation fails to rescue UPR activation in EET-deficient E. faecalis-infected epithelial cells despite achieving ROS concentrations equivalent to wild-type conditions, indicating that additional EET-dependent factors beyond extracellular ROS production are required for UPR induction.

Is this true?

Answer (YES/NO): NO